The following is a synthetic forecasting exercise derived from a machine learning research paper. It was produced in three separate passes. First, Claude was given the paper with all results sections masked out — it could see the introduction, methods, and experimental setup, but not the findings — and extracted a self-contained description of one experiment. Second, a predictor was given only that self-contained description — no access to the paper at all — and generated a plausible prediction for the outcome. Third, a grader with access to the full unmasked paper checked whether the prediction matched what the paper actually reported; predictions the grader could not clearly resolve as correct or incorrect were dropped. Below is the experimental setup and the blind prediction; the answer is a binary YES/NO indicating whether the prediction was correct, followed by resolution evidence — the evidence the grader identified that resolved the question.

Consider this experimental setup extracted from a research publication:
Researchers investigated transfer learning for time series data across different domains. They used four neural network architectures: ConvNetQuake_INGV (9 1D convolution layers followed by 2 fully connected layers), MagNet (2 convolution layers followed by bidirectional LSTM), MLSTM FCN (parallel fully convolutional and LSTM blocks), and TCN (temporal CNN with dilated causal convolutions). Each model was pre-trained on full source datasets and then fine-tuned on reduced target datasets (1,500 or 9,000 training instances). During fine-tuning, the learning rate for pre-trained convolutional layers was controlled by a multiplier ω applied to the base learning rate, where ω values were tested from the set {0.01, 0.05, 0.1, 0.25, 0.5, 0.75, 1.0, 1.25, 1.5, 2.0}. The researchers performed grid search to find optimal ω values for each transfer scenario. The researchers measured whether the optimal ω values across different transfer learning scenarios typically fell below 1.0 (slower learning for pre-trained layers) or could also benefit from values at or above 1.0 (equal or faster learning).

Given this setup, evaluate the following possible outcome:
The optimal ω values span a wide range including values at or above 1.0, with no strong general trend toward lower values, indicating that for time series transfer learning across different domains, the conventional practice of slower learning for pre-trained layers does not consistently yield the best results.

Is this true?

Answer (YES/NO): YES